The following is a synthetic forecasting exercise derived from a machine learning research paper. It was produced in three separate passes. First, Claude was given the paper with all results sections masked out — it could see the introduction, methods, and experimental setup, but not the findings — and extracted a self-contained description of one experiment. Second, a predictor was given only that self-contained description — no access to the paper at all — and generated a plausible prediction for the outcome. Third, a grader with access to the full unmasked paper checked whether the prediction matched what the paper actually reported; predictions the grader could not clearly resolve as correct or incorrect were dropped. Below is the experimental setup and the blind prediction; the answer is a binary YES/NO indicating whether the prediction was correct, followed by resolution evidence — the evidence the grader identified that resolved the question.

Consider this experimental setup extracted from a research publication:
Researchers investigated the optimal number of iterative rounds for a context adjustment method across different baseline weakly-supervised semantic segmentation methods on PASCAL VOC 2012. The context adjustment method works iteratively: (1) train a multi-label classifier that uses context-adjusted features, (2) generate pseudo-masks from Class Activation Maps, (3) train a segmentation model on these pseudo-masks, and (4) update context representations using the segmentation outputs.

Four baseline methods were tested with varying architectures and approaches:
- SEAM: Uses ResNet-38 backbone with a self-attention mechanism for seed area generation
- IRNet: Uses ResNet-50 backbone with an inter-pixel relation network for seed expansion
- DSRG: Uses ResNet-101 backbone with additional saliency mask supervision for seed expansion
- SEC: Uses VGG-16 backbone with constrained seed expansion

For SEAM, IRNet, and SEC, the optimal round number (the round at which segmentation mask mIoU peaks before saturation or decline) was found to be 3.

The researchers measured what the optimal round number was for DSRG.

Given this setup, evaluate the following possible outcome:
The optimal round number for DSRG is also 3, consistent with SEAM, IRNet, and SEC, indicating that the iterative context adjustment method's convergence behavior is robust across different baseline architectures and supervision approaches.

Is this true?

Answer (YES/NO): NO